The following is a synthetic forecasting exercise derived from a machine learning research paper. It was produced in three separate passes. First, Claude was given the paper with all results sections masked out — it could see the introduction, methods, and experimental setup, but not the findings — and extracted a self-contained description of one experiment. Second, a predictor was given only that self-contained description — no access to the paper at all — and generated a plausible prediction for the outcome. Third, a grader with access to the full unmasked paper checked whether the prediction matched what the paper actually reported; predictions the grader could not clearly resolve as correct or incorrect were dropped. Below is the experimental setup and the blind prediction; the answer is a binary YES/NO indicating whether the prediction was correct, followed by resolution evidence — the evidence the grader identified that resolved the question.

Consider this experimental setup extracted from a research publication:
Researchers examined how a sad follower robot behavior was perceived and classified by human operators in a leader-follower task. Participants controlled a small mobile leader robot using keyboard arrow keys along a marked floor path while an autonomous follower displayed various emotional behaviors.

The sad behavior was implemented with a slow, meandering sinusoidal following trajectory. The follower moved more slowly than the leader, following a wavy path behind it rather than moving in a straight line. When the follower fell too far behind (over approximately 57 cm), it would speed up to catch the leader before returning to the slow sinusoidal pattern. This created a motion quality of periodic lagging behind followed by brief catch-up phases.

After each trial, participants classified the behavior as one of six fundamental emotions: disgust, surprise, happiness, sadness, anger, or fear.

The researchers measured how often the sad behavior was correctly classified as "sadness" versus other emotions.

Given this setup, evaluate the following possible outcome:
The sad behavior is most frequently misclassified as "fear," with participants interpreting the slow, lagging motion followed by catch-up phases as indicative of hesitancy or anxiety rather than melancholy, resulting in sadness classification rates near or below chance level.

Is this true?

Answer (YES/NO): NO